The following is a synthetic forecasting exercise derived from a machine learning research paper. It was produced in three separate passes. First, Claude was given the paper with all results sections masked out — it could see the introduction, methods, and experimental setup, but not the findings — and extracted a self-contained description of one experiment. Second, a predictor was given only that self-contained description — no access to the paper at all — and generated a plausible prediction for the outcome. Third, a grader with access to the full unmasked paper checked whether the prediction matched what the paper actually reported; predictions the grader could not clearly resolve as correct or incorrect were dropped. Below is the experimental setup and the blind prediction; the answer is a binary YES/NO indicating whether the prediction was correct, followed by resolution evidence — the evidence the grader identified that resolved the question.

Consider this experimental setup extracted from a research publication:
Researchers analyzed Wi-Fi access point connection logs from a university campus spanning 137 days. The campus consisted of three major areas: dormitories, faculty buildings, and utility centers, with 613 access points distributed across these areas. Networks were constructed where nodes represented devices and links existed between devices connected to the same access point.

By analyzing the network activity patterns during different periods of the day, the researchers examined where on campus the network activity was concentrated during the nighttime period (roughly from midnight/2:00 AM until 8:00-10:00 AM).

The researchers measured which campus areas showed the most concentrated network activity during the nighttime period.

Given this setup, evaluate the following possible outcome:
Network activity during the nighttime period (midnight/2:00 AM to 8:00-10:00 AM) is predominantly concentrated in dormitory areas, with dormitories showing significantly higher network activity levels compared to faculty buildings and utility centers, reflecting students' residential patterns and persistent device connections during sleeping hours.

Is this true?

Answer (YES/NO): YES